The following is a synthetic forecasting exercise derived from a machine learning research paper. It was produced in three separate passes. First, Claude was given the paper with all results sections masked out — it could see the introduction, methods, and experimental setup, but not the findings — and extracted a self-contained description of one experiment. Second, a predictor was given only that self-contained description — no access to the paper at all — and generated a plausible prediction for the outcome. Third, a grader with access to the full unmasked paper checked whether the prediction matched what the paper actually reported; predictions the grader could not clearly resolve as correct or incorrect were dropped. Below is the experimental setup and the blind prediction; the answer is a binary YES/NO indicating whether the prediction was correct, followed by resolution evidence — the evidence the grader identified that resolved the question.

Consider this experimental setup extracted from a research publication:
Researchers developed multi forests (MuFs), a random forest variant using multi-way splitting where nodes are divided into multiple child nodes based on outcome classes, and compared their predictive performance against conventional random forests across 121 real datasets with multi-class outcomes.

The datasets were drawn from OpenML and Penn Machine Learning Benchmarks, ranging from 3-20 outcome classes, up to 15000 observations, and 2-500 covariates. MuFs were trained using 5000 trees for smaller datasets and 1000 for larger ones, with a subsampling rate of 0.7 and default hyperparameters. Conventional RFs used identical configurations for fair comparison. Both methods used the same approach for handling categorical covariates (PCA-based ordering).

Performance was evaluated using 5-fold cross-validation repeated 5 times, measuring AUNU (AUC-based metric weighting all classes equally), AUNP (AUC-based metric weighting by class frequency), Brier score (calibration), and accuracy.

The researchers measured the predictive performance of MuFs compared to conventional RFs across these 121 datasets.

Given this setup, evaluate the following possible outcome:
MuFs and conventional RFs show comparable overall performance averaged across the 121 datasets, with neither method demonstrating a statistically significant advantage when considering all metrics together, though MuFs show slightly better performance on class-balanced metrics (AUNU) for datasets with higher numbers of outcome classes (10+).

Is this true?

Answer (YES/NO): NO